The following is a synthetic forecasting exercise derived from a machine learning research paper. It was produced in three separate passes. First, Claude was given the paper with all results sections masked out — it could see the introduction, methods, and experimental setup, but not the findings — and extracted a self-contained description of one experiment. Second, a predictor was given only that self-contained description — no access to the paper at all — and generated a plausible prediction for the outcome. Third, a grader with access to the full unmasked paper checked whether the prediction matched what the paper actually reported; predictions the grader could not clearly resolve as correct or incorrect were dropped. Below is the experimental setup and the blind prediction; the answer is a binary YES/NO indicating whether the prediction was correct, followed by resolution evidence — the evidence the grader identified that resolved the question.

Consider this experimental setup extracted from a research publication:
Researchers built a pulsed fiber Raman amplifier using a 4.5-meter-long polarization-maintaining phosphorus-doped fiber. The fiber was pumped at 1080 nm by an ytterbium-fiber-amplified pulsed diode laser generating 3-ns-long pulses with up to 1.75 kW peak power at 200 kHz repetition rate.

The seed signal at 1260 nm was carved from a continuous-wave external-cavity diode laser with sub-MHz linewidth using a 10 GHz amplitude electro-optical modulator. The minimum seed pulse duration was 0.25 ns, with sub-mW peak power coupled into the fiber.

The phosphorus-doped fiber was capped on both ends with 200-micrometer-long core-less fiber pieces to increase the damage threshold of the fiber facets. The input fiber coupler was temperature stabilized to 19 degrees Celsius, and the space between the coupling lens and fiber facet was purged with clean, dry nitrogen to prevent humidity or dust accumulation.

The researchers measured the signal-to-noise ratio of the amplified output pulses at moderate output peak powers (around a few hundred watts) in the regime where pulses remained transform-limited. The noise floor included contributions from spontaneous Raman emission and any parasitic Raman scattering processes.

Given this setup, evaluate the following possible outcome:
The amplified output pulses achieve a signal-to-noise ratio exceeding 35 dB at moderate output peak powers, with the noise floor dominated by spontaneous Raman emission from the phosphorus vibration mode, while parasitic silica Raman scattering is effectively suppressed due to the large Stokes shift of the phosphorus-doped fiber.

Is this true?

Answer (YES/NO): NO